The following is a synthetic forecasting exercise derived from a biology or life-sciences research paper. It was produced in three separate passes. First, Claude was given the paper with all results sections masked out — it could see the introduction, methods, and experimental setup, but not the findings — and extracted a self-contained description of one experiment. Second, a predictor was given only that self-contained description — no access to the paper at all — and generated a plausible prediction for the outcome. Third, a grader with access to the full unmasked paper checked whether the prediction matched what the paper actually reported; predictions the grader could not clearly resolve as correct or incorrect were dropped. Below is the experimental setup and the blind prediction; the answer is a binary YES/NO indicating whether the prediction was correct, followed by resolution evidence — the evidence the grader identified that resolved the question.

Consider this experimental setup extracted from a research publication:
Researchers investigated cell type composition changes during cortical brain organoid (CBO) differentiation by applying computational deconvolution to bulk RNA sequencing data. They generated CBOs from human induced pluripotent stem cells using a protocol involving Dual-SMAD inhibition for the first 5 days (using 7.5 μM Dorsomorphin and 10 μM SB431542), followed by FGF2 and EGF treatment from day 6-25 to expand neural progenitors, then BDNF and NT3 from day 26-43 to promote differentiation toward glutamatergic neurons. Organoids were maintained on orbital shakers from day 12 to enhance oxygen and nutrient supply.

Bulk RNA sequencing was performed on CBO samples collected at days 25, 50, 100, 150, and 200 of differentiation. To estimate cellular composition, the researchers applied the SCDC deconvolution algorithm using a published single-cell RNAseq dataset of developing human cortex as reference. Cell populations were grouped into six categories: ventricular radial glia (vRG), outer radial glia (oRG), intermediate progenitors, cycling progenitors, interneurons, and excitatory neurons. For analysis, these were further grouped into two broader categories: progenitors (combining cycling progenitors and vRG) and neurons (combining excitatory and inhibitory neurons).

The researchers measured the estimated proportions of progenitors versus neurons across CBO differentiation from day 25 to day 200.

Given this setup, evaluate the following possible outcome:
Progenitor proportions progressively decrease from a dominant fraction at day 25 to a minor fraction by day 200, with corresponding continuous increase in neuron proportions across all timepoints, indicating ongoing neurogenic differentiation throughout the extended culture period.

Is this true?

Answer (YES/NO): NO